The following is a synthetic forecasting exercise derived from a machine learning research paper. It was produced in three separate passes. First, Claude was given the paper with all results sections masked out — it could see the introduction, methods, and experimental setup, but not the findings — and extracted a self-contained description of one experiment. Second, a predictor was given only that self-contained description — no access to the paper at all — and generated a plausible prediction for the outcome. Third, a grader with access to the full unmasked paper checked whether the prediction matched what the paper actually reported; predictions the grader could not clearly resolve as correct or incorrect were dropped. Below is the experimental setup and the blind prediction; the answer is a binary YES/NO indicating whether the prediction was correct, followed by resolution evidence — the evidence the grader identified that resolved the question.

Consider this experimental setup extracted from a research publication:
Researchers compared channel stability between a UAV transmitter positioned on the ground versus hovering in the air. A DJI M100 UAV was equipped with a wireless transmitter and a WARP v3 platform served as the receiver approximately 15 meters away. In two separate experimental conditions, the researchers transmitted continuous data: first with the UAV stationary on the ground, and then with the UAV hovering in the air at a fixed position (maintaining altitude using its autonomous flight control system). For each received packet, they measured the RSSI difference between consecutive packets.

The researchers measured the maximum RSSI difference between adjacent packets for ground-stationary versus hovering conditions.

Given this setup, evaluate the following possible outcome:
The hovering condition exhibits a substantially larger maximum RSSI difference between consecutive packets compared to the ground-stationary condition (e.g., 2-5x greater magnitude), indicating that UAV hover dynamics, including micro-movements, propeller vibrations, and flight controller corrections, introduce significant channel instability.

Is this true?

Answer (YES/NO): YES